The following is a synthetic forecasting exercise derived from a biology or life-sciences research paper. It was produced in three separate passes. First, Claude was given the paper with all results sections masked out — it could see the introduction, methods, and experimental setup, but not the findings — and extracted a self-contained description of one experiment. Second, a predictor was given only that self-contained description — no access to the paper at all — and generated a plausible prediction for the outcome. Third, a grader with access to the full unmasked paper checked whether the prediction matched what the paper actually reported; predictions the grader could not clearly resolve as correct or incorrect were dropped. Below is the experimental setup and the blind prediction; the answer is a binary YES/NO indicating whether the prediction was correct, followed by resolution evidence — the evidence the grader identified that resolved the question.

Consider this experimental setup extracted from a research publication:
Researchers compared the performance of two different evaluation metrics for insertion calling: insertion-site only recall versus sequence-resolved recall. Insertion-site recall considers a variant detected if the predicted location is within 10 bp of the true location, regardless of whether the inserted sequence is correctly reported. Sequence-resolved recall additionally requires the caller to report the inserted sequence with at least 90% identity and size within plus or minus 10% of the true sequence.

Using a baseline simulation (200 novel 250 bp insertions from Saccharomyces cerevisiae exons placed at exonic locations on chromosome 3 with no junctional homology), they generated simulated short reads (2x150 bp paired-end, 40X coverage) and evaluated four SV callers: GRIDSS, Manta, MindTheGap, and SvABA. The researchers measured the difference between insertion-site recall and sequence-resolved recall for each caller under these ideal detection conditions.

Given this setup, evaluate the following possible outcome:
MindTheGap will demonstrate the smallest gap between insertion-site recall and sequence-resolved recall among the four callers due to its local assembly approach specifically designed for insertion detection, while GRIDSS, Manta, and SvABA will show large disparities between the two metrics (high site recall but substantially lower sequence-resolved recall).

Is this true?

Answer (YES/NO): NO